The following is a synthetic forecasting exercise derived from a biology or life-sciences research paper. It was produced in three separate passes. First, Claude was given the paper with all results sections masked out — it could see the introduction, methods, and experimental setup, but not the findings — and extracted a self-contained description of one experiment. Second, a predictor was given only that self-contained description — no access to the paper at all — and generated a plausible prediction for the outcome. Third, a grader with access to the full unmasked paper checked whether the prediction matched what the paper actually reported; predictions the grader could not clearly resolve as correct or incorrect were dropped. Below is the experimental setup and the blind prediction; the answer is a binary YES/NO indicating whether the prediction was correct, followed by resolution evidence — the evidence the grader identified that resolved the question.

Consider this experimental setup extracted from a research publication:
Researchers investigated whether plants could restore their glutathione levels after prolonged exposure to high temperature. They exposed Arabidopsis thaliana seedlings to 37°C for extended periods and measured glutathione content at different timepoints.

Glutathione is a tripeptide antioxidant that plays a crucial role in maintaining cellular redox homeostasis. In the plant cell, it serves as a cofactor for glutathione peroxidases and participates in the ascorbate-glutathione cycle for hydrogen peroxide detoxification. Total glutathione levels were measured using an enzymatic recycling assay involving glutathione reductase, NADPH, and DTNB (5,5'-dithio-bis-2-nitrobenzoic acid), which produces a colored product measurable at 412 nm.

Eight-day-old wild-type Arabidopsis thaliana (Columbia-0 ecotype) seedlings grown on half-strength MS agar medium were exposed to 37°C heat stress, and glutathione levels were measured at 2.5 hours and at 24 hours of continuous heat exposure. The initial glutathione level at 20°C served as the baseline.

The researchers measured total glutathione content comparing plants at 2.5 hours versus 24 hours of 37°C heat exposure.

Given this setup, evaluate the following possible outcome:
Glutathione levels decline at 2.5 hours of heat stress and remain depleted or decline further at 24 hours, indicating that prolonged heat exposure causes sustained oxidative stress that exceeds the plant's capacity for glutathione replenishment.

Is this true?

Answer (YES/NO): NO